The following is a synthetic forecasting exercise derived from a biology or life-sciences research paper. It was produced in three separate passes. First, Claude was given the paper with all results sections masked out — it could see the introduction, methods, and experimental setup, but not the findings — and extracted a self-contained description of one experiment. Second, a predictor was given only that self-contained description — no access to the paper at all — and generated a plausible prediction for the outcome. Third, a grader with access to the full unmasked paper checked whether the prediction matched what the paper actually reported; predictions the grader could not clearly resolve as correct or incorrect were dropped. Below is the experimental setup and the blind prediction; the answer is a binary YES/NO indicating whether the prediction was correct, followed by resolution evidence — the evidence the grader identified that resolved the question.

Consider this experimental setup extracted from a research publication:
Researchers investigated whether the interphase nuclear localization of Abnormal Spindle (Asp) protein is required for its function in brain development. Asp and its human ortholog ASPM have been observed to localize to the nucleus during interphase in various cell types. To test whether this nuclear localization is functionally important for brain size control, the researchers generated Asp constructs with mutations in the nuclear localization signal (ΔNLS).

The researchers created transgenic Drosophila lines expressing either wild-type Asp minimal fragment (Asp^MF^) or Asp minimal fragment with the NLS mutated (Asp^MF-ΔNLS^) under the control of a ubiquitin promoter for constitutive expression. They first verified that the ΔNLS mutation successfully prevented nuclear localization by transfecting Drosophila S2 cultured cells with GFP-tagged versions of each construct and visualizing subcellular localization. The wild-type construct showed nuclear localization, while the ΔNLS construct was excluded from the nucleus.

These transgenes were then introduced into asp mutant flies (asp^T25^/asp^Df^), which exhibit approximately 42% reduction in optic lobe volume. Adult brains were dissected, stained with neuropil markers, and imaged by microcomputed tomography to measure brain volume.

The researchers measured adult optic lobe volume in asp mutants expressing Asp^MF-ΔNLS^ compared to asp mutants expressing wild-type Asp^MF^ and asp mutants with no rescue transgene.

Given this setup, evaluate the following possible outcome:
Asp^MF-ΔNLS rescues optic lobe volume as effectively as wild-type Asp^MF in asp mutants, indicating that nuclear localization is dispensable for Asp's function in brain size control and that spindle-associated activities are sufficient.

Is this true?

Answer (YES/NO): YES